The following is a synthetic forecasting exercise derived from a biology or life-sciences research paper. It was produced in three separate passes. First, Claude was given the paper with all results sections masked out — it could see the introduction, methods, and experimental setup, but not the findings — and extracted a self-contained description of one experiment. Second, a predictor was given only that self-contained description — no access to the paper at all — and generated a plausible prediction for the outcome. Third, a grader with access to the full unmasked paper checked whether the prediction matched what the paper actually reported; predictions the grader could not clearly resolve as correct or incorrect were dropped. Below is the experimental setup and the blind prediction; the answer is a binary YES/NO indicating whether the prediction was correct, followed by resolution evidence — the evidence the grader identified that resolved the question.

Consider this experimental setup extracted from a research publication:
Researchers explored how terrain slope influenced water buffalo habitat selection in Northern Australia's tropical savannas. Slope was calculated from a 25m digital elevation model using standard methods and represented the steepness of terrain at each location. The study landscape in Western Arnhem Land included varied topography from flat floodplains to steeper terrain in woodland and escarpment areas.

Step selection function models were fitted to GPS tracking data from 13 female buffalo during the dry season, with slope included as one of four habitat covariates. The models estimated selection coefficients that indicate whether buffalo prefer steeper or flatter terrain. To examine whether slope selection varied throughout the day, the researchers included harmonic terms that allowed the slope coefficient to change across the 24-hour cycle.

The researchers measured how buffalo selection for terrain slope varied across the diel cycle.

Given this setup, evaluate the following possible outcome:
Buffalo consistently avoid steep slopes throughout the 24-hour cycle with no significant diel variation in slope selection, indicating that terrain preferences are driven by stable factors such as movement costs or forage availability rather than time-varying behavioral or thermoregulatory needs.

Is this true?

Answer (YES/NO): NO